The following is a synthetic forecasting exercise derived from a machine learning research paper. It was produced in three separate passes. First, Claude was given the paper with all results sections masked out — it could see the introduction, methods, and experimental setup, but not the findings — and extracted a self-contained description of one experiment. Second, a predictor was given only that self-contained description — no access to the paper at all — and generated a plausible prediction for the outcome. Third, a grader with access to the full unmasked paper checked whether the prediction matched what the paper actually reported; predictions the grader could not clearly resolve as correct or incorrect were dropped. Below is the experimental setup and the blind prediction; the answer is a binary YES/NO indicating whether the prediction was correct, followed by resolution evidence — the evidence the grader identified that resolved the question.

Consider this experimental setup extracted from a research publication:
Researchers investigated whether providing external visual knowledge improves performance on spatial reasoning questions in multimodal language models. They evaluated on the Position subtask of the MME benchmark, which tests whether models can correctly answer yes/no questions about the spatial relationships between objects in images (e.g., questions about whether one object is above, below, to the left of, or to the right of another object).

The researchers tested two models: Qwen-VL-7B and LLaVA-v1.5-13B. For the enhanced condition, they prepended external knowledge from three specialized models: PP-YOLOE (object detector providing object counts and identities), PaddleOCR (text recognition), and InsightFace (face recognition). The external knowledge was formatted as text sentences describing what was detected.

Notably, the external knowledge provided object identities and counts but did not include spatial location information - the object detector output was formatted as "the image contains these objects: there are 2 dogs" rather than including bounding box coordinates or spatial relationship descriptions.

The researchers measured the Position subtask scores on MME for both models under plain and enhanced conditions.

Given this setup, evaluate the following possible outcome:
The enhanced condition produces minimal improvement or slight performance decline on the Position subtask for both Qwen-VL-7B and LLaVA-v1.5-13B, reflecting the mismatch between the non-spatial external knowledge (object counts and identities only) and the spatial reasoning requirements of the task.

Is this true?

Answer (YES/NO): NO